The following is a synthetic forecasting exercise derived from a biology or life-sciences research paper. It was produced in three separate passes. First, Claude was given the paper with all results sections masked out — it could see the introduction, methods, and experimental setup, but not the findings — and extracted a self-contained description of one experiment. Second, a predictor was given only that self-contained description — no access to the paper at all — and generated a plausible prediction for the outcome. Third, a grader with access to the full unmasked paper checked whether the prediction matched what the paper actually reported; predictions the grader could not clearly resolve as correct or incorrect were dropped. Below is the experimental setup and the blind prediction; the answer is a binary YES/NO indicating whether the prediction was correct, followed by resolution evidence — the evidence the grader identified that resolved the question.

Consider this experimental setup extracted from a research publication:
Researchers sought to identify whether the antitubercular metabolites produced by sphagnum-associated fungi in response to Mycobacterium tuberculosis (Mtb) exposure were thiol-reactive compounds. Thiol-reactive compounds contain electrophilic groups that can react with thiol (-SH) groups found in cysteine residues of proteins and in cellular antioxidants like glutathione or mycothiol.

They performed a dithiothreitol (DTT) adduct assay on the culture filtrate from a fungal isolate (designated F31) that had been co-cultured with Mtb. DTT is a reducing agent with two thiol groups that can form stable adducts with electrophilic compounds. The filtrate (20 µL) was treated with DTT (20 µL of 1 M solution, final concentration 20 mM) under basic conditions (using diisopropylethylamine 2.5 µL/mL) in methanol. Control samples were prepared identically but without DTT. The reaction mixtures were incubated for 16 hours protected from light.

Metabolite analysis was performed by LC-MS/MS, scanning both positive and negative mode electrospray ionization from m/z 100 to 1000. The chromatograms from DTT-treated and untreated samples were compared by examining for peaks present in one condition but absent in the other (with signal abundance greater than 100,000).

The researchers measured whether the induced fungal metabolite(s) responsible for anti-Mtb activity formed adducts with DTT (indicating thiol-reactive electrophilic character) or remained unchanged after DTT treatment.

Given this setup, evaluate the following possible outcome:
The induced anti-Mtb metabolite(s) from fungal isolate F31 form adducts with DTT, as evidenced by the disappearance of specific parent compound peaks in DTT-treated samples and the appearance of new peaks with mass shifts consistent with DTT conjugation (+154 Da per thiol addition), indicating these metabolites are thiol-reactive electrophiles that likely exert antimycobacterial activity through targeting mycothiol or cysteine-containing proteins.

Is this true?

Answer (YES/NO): YES